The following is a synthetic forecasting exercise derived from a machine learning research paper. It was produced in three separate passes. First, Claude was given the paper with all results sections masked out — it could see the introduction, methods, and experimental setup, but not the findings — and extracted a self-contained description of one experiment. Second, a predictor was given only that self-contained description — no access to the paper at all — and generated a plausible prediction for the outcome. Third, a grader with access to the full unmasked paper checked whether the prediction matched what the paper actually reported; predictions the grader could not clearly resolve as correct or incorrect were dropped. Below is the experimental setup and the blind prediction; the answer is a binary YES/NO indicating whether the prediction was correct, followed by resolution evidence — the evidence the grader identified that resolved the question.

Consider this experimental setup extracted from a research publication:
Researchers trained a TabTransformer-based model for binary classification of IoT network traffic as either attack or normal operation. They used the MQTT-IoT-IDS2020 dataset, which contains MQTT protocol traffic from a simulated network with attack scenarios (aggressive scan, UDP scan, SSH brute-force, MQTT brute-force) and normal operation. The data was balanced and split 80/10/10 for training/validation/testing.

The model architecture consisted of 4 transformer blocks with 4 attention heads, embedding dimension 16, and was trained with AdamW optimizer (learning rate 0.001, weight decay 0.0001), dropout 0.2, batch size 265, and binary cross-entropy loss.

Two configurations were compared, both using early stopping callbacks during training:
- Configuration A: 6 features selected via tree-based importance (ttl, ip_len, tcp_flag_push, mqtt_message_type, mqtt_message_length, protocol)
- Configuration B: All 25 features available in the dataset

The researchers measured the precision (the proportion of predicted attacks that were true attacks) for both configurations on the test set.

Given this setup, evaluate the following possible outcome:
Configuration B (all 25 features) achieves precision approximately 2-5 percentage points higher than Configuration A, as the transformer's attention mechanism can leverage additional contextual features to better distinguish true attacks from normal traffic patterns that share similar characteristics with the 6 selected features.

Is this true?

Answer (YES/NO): NO